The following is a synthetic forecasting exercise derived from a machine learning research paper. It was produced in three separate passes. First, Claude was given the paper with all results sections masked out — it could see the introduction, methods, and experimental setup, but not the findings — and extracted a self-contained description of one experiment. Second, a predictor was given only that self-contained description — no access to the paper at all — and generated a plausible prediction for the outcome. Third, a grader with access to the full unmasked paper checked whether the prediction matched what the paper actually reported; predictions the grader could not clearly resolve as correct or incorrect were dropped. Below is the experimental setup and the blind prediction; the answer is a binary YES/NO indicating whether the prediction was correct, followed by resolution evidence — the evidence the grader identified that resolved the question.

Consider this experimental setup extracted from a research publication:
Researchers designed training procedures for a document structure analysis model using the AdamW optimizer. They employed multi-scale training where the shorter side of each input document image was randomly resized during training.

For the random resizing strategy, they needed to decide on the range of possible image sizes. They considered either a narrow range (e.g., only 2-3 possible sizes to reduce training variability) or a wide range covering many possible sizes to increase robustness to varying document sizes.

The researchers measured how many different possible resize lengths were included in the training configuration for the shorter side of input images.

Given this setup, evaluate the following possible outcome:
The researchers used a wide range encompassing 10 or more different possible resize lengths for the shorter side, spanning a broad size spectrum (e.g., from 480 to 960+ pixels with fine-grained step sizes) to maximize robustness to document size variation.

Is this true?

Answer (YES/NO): NO